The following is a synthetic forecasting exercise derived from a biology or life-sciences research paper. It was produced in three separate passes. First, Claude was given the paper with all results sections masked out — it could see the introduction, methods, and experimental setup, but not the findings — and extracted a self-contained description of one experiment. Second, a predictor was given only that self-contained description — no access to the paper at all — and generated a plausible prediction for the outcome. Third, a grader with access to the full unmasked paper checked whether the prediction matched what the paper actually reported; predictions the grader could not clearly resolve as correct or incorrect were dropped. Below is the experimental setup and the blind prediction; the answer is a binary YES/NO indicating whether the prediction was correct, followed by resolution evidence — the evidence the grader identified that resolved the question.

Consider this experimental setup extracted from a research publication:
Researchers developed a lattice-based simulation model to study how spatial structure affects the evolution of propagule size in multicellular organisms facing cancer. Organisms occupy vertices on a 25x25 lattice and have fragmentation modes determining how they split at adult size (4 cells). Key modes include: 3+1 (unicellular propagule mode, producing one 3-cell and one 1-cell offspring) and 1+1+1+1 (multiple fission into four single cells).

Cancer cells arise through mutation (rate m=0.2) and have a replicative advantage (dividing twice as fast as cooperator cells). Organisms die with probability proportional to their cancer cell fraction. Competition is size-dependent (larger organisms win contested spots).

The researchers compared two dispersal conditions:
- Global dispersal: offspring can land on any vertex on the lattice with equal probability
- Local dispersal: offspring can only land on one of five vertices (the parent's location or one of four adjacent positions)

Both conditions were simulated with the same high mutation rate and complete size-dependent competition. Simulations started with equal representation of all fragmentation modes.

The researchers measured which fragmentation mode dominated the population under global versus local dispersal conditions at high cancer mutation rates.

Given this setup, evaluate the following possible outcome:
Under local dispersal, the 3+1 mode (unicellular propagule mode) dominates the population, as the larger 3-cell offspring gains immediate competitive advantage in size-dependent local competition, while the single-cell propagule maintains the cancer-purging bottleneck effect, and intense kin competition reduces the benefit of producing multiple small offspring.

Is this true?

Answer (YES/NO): YES